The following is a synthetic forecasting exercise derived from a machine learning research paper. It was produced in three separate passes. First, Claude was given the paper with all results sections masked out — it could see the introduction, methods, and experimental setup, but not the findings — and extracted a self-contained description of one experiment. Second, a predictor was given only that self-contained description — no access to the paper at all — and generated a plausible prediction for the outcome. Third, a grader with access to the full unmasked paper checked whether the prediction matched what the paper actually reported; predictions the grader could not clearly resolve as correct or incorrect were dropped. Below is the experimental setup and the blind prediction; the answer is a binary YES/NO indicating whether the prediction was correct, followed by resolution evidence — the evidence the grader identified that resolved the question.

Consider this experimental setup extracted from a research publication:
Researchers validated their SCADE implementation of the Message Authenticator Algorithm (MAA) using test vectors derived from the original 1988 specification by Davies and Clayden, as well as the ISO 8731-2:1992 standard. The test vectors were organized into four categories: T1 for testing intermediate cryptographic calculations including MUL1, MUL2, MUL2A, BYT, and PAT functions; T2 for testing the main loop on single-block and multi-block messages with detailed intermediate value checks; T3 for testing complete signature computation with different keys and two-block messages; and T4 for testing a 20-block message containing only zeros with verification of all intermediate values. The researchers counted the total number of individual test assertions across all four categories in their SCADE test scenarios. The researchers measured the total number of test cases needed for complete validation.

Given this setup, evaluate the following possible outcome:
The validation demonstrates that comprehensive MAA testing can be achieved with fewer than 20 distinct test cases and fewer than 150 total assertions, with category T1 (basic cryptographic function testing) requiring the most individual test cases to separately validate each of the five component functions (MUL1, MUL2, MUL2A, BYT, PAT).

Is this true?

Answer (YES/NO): NO